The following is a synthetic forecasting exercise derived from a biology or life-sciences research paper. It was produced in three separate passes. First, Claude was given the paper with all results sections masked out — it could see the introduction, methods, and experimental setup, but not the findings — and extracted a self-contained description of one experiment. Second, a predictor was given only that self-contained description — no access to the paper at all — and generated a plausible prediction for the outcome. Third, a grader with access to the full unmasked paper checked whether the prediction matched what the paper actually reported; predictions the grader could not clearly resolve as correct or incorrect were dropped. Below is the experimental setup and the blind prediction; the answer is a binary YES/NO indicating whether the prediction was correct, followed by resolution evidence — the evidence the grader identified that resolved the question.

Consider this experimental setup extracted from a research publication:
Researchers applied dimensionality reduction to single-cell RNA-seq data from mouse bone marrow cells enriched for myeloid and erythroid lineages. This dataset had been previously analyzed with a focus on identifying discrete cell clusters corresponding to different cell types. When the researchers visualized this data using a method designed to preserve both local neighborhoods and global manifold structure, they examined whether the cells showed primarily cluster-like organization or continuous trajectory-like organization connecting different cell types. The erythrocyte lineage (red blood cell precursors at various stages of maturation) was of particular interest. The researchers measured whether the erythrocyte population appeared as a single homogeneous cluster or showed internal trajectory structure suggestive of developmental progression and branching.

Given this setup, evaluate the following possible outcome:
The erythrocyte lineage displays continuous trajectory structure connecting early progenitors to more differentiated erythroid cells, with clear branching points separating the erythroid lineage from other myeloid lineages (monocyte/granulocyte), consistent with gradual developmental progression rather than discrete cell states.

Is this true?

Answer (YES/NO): YES